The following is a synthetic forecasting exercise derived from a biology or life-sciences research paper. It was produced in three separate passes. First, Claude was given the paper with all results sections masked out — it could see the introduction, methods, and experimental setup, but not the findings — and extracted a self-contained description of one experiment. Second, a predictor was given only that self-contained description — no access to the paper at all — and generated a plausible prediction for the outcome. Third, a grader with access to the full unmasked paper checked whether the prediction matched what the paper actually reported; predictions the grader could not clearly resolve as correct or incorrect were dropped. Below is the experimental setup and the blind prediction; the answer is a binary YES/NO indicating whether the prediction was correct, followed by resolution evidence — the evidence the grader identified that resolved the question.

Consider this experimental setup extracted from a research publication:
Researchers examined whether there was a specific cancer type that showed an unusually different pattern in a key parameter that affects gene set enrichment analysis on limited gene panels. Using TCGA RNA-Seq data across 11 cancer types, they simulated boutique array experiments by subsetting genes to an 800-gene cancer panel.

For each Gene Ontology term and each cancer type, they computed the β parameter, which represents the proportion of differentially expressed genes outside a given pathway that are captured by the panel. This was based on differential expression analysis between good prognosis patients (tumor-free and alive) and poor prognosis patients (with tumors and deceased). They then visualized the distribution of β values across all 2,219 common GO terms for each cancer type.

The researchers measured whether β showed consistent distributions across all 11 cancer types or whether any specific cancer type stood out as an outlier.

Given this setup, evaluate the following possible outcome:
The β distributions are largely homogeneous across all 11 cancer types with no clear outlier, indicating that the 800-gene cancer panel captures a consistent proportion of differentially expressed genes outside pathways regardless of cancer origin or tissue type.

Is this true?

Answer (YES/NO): NO